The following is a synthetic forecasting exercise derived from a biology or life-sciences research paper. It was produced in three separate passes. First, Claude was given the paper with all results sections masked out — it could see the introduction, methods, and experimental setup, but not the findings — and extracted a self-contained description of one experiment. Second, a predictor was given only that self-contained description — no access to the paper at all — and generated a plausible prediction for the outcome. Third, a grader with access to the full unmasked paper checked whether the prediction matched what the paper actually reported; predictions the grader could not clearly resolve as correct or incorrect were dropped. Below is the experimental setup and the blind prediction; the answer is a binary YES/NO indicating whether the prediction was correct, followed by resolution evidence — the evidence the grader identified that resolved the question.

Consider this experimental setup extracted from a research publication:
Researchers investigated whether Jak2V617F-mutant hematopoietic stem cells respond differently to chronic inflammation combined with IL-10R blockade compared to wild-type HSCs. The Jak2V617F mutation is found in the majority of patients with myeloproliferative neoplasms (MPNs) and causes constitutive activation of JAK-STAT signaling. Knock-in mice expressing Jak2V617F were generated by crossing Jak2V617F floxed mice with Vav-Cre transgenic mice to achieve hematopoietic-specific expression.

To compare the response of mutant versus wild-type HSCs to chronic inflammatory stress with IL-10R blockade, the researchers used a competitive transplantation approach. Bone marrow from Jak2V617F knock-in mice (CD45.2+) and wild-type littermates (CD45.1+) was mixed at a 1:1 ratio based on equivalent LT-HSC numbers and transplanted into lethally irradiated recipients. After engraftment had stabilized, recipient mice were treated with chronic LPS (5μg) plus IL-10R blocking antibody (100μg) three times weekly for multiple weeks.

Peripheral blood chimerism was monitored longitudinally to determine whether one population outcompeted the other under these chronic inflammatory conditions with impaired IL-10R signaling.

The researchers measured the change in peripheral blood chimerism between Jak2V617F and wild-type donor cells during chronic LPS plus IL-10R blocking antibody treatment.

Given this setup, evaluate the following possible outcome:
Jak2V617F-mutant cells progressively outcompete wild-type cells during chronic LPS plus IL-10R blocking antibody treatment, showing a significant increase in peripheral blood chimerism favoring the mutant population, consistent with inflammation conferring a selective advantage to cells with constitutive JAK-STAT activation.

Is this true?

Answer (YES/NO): YES